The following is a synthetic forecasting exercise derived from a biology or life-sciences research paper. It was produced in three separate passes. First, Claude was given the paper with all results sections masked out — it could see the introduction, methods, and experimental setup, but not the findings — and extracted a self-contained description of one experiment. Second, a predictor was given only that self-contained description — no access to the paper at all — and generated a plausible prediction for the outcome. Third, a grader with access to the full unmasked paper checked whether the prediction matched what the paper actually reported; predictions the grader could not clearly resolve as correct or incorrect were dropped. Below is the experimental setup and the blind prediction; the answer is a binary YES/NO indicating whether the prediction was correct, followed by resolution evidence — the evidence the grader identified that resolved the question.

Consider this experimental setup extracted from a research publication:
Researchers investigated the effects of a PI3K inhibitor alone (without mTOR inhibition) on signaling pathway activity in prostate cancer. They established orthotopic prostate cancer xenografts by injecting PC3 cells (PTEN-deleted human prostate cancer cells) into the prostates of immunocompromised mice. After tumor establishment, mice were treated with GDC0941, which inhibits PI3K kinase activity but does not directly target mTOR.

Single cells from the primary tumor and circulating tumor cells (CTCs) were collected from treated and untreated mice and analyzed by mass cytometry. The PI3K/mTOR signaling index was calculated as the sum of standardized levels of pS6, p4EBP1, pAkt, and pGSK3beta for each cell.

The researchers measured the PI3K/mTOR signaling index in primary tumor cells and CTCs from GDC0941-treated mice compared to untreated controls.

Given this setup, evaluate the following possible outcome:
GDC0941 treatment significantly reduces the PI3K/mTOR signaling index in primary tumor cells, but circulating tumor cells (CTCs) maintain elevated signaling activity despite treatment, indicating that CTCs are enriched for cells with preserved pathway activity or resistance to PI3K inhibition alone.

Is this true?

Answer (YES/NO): NO